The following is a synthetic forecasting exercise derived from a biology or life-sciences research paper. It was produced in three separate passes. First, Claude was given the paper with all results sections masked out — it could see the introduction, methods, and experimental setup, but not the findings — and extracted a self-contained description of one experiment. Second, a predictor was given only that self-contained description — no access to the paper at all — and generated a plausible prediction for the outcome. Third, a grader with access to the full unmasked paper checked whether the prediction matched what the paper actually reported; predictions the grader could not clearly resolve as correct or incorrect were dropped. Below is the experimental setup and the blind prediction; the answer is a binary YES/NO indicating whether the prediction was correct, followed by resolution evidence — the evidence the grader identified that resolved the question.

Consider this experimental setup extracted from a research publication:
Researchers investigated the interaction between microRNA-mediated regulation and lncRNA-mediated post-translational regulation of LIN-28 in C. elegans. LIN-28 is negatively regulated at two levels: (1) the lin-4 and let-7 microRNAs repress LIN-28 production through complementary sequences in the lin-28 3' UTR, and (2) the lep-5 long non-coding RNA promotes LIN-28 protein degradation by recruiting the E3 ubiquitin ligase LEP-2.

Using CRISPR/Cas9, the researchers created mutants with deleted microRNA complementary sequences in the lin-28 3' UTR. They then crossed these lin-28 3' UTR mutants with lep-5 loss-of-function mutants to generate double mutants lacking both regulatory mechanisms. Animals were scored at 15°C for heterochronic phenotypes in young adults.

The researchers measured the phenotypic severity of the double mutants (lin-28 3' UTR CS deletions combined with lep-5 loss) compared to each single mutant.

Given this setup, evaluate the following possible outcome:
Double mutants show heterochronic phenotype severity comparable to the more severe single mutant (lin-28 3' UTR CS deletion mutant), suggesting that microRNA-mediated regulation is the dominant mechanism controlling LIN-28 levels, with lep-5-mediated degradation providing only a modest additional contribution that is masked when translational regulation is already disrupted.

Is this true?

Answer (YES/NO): NO